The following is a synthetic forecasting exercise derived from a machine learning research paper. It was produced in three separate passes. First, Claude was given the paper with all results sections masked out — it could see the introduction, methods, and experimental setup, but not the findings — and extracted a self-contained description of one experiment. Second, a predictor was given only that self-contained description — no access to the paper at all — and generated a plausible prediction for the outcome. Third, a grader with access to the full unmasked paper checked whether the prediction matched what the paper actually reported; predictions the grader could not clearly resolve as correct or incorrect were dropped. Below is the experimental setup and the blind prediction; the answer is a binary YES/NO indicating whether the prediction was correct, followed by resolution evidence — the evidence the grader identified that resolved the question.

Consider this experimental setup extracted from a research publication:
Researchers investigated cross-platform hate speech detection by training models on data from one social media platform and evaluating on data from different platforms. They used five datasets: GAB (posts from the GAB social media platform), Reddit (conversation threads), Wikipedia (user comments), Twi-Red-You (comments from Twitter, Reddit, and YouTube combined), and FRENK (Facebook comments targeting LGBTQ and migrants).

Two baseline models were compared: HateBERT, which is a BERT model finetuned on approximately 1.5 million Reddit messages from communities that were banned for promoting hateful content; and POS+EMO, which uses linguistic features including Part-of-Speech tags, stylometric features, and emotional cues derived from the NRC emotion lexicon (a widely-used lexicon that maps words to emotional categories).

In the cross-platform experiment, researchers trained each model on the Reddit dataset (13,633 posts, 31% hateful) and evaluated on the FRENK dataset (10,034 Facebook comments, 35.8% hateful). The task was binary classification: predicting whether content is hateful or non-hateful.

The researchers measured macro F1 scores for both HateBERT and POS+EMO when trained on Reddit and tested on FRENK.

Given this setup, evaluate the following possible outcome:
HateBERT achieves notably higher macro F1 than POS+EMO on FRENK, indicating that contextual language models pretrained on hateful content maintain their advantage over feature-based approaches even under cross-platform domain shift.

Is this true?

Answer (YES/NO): NO